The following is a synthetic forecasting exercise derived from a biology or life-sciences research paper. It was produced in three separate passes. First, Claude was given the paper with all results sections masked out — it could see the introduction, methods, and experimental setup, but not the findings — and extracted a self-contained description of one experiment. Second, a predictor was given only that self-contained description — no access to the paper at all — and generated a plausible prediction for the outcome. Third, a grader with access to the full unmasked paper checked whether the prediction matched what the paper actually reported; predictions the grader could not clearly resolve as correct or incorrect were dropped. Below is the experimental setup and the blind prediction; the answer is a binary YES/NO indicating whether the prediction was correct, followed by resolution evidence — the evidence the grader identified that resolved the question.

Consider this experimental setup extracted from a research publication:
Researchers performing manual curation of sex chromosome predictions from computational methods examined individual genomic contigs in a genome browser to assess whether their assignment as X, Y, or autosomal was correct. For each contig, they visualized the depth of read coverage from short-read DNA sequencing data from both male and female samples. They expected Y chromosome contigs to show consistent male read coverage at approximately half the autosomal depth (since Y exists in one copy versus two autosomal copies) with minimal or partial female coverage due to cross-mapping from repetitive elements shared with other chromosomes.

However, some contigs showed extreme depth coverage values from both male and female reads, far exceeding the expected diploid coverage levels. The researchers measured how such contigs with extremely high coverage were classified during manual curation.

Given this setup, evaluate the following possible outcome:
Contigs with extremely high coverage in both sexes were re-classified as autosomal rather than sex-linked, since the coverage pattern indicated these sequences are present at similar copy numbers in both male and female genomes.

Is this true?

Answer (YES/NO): NO